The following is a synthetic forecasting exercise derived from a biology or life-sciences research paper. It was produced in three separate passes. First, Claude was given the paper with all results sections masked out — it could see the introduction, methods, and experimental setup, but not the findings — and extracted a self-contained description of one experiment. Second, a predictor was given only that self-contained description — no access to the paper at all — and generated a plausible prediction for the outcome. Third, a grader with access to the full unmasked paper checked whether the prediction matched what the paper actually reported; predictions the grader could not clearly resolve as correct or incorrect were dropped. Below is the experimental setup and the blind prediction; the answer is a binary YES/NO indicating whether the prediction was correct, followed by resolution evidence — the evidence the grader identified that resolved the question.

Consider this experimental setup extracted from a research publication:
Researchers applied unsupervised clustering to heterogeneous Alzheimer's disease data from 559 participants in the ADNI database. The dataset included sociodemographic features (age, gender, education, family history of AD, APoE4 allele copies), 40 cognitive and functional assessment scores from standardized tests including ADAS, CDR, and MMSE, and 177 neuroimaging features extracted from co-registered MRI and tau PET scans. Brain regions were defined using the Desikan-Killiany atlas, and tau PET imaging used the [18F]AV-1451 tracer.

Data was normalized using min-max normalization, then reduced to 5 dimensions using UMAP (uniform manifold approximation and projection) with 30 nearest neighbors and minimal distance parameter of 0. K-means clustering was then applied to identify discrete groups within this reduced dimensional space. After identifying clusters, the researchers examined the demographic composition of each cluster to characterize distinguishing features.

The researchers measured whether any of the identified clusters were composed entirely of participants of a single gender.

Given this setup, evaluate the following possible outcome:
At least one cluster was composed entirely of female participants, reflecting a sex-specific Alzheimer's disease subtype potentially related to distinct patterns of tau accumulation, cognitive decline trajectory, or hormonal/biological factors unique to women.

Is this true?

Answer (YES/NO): YES